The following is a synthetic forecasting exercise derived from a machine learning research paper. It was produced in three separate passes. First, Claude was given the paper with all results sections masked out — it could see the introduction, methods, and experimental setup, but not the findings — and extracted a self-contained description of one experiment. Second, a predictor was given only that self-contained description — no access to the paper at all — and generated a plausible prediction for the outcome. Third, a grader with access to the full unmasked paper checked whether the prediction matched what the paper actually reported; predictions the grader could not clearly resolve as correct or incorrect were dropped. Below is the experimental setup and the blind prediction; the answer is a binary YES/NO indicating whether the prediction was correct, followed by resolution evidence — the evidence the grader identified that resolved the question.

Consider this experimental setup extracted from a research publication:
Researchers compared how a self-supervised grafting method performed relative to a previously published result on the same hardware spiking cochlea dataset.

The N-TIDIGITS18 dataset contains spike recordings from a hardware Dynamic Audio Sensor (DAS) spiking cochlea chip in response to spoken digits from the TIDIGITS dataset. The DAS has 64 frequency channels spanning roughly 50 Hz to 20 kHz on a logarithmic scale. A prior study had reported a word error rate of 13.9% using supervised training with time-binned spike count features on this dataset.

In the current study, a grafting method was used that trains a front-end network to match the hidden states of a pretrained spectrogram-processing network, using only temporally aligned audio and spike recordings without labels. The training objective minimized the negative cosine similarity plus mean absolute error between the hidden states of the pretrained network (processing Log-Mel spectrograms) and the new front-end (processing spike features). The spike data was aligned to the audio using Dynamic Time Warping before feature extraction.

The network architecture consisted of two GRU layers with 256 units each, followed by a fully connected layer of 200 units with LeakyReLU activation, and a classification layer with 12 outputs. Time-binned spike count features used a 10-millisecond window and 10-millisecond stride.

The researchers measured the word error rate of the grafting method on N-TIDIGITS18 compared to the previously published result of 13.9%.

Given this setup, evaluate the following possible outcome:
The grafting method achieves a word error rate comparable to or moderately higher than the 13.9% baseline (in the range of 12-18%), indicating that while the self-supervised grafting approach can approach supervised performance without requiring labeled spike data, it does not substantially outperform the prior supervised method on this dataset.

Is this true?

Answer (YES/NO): YES